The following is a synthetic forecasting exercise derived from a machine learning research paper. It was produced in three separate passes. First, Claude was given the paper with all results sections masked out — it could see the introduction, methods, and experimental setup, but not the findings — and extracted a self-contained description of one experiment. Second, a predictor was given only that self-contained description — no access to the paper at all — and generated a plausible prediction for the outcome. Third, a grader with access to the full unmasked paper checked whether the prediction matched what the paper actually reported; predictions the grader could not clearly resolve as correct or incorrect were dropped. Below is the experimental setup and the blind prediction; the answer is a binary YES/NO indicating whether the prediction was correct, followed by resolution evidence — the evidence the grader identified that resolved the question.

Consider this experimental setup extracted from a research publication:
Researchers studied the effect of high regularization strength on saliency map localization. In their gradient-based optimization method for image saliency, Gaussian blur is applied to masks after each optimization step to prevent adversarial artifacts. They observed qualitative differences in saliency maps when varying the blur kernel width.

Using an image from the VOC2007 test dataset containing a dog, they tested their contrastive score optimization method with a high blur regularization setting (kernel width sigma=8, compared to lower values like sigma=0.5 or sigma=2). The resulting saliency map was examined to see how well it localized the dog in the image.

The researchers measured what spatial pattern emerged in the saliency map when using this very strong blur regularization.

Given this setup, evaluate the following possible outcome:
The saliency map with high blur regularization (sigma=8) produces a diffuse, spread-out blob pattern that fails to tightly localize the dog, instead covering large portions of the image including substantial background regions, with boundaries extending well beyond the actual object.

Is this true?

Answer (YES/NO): NO